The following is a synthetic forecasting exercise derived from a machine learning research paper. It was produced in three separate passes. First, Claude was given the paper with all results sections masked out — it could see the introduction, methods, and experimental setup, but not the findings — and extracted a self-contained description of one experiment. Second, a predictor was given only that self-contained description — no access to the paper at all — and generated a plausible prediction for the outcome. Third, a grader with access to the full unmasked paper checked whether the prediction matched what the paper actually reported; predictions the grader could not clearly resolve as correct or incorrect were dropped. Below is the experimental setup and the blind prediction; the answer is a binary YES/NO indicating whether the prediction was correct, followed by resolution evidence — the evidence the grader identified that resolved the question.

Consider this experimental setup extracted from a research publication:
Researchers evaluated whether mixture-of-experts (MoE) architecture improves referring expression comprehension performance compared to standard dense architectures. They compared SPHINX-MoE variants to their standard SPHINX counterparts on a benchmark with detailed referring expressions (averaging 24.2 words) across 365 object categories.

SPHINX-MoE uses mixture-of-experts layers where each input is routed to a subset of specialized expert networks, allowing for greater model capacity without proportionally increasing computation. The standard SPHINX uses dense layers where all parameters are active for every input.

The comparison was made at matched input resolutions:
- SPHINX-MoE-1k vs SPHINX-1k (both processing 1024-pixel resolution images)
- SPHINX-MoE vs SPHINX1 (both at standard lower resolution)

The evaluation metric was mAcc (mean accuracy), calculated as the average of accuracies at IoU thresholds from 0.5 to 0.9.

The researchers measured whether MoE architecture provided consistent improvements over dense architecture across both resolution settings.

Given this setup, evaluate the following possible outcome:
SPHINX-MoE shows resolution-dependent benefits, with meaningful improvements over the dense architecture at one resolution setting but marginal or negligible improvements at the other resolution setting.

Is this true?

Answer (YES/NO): NO